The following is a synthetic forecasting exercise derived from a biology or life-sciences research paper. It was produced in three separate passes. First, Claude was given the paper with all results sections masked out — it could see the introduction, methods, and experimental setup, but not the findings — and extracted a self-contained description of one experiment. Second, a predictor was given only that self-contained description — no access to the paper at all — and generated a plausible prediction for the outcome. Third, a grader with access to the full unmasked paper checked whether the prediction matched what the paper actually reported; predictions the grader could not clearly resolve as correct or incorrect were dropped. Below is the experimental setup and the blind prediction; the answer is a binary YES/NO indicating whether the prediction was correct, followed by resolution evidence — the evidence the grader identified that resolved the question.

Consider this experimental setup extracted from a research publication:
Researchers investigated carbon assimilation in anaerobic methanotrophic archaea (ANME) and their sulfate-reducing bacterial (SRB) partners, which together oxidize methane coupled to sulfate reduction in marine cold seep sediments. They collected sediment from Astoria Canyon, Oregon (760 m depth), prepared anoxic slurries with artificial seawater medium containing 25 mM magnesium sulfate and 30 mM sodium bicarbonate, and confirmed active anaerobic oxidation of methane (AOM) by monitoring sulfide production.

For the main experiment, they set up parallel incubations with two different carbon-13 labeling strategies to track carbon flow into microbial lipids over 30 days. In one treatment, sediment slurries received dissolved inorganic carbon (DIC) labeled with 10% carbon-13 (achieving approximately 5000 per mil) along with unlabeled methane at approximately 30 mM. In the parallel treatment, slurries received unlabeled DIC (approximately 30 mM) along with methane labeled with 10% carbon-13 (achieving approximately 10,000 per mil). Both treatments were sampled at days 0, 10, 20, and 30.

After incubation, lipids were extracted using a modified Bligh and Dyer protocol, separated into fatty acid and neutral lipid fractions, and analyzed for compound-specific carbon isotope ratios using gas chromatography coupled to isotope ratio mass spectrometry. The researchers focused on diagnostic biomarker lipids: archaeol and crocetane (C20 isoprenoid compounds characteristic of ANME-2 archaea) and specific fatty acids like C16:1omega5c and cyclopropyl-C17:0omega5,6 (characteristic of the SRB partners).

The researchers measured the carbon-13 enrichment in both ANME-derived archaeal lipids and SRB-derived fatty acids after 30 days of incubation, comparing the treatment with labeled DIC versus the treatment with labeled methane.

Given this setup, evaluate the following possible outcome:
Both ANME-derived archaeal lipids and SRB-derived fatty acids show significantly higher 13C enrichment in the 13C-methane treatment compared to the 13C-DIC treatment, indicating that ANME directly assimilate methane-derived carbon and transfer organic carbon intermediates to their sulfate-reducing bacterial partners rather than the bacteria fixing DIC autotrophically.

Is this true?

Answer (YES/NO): NO